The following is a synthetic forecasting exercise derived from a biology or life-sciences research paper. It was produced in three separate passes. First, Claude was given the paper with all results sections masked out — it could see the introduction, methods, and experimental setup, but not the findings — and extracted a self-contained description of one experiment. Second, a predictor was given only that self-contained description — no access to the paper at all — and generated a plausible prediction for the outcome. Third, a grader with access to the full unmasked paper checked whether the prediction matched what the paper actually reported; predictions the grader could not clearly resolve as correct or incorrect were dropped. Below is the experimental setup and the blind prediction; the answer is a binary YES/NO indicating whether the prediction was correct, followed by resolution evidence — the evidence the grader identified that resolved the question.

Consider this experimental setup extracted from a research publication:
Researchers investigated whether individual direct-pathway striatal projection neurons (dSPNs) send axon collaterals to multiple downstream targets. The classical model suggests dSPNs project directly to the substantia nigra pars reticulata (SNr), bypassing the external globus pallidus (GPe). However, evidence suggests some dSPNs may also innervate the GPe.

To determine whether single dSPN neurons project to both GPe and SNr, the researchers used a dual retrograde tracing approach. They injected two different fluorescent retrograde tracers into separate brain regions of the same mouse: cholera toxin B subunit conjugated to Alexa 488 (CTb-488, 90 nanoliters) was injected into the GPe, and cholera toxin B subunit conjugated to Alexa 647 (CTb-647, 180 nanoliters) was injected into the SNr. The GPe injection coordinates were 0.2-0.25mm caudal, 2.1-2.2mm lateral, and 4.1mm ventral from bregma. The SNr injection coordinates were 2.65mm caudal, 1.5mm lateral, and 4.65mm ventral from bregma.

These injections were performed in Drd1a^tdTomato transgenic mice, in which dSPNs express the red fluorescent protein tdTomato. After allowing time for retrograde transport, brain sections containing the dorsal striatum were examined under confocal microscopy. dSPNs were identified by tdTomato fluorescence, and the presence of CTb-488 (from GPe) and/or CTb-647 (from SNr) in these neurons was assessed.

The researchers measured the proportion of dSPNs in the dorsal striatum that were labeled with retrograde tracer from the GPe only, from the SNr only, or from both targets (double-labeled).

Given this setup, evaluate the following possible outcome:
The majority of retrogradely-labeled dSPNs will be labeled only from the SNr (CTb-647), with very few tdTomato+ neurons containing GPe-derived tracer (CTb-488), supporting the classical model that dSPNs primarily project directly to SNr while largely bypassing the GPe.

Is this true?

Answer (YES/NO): NO